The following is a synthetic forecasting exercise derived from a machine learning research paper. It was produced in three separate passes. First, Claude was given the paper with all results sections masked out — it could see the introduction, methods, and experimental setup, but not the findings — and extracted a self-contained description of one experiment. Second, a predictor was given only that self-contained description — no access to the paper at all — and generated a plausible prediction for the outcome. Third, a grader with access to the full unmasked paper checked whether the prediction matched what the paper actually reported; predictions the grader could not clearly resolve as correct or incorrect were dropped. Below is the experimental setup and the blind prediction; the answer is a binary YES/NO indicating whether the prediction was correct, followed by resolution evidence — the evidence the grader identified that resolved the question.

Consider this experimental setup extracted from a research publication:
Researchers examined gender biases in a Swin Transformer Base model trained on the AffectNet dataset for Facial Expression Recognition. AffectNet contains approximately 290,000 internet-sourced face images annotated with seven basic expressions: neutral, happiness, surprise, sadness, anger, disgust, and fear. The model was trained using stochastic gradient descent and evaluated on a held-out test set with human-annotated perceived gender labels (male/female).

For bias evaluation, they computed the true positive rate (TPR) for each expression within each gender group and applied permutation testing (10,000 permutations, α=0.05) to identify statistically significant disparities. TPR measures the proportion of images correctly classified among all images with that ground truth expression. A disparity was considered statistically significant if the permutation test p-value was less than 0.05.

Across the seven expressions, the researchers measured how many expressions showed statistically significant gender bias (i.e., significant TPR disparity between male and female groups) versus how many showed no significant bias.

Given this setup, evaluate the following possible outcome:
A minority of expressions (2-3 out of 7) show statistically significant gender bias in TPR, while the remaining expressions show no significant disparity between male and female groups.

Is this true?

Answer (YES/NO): NO